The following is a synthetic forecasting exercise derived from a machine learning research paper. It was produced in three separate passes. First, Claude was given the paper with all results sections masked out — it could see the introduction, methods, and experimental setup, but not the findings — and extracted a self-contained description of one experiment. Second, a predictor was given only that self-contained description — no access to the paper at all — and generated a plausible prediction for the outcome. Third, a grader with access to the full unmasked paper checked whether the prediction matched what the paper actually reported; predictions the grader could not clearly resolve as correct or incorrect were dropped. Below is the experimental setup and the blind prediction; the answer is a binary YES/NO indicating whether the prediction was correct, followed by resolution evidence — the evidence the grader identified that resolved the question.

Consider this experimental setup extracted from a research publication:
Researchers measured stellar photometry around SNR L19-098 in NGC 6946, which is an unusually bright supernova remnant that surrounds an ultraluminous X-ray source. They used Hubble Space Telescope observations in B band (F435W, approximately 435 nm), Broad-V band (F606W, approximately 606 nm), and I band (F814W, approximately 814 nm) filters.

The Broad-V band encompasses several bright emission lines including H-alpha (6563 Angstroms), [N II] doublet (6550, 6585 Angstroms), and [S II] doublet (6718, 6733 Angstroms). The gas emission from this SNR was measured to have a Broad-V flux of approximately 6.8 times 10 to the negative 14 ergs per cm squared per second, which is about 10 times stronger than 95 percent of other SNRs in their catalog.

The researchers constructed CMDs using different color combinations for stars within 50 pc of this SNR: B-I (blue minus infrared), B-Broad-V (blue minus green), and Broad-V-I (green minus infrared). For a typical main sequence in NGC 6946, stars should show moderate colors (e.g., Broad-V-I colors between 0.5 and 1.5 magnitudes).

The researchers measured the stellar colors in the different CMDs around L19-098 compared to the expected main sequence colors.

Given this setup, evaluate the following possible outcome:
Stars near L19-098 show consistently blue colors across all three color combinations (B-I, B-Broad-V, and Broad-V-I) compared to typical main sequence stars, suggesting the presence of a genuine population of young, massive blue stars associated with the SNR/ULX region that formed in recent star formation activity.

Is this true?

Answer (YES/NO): NO